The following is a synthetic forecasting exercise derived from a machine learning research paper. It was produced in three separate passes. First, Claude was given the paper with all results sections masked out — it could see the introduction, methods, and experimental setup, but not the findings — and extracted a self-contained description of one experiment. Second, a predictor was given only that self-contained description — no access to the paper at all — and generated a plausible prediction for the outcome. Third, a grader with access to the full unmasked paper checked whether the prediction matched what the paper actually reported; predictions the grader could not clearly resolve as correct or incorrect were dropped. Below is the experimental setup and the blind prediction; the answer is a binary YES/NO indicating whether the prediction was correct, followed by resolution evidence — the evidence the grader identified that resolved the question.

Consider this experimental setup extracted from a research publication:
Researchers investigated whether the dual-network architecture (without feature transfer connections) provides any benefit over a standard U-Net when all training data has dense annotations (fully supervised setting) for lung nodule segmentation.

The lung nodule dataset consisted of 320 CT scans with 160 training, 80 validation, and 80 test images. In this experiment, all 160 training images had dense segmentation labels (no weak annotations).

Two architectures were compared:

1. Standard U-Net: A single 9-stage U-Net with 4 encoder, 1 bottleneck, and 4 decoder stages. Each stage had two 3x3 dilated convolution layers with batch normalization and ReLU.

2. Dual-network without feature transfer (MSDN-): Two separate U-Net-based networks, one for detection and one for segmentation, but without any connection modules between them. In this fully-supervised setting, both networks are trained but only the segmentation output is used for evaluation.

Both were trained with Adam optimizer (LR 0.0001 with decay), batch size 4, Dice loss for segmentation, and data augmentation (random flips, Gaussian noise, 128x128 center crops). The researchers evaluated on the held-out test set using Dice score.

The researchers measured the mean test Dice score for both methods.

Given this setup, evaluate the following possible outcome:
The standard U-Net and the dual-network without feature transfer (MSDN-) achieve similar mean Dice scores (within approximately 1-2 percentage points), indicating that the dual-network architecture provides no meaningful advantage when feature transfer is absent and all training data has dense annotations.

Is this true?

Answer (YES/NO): YES